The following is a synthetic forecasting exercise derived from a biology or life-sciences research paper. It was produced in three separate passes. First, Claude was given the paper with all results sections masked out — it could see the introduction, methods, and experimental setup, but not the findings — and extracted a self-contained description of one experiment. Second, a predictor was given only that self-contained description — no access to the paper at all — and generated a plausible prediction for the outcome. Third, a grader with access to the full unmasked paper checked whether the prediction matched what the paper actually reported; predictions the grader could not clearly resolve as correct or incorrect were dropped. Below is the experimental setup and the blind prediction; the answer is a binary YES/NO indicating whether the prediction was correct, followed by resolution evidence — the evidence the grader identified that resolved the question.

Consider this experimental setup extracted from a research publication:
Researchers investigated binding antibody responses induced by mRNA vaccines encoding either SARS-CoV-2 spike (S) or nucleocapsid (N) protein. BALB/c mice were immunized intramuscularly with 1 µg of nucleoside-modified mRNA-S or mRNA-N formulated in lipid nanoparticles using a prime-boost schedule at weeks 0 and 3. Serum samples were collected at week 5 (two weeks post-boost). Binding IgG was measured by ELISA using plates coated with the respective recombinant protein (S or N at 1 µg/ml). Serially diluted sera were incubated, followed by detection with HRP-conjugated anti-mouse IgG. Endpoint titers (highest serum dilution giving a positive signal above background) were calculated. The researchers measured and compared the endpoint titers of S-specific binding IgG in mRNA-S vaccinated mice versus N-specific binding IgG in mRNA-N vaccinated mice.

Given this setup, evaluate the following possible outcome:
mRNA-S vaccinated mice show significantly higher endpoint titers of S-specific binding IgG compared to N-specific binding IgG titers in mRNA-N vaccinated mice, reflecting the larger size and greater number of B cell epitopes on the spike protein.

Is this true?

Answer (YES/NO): NO